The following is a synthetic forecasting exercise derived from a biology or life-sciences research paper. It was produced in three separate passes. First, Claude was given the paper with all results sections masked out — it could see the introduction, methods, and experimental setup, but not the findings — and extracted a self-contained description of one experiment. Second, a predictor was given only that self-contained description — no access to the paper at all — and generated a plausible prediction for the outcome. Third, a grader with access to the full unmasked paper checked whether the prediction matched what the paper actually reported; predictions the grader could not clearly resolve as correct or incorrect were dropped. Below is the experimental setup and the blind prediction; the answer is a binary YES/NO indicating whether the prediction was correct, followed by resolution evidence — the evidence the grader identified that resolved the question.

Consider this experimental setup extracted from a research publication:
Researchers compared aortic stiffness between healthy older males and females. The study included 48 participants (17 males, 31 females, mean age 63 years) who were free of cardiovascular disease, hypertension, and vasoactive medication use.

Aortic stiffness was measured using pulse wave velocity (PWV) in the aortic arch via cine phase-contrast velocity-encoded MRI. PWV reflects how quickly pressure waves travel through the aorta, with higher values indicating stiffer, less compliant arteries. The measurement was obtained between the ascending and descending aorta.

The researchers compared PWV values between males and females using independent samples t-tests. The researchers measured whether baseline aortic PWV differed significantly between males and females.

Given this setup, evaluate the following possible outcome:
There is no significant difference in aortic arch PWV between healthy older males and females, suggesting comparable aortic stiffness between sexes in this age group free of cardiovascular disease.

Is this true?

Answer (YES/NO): YES